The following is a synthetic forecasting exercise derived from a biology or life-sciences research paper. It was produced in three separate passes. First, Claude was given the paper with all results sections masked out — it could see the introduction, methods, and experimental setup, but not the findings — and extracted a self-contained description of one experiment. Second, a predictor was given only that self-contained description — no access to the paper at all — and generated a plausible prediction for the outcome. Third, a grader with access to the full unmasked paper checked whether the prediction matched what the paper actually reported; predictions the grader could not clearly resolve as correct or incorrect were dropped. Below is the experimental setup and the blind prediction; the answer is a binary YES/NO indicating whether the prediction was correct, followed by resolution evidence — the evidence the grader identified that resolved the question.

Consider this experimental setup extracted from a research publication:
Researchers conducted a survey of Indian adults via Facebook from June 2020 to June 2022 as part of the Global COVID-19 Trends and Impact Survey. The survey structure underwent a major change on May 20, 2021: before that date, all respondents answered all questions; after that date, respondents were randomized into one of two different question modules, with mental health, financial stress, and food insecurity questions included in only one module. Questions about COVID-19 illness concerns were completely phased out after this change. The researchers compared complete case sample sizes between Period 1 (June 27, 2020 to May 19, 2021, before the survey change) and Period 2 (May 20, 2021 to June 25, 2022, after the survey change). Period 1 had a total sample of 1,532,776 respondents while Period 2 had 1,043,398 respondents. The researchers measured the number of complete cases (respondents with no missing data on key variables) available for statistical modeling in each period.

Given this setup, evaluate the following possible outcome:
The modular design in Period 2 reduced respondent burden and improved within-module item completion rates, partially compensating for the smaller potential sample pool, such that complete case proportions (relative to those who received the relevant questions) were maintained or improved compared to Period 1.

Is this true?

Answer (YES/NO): NO